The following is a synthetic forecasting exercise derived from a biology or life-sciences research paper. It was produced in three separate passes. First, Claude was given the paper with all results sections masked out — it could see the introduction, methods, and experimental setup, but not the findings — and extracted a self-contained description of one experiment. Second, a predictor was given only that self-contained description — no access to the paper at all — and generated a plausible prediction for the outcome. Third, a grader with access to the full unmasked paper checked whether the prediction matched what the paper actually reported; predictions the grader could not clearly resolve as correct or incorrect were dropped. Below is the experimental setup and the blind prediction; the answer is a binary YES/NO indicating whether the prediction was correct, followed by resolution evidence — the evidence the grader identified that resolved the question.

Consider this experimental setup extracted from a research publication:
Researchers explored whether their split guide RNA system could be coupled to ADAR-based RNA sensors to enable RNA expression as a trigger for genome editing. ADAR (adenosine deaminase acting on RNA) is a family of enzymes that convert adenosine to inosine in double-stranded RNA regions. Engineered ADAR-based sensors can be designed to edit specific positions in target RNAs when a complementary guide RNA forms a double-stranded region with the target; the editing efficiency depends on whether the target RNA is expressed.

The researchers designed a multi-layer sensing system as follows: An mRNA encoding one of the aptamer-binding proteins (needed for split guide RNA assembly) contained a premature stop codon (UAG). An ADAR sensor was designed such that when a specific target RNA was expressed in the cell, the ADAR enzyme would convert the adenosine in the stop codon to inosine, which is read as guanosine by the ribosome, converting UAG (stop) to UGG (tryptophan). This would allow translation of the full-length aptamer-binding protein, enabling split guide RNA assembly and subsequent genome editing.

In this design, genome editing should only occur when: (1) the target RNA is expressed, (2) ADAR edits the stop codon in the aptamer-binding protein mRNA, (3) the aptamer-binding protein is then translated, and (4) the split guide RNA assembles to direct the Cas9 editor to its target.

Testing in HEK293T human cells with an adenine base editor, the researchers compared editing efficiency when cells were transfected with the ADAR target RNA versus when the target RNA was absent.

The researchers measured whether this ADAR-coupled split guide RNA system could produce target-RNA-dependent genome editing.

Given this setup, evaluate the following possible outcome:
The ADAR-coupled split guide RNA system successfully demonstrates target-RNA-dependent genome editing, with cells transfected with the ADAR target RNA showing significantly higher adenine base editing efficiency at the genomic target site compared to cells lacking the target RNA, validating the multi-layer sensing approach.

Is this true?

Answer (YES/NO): NO